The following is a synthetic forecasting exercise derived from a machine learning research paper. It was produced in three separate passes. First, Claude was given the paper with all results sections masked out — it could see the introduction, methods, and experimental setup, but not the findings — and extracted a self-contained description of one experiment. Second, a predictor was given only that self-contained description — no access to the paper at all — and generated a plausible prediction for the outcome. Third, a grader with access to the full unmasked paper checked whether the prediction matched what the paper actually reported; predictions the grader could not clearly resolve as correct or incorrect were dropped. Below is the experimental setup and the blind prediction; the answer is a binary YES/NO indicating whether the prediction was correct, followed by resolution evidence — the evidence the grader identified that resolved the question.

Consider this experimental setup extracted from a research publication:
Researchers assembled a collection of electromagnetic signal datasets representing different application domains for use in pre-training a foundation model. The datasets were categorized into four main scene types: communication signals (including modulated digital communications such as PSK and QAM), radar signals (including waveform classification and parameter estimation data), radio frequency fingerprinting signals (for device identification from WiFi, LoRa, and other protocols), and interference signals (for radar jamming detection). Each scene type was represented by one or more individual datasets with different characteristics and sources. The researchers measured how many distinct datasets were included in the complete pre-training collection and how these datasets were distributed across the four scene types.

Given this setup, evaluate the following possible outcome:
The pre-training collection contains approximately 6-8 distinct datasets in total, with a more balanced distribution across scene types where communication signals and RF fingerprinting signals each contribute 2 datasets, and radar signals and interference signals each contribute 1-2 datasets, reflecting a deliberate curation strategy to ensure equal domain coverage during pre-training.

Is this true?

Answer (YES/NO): NO